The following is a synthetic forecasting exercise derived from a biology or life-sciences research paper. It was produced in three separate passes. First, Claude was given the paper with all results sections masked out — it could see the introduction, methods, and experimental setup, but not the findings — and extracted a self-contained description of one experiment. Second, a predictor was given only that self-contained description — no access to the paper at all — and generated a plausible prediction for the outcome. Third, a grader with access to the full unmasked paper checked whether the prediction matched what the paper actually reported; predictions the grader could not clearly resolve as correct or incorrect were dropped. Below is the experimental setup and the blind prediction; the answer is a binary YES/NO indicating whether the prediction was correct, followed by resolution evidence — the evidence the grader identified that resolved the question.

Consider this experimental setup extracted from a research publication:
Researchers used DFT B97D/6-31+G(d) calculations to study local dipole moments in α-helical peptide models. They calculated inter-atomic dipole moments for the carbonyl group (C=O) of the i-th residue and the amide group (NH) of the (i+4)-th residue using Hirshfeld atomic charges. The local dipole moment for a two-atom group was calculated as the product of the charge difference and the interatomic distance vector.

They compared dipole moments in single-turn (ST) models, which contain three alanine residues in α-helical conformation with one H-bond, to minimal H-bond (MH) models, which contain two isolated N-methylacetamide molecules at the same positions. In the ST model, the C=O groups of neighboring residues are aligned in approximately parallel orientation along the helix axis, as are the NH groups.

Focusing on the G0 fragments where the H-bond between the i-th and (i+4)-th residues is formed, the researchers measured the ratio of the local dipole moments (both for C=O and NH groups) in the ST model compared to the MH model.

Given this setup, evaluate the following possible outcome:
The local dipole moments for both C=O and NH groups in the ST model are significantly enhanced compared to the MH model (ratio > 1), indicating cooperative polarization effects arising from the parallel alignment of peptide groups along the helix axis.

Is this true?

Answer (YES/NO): NO